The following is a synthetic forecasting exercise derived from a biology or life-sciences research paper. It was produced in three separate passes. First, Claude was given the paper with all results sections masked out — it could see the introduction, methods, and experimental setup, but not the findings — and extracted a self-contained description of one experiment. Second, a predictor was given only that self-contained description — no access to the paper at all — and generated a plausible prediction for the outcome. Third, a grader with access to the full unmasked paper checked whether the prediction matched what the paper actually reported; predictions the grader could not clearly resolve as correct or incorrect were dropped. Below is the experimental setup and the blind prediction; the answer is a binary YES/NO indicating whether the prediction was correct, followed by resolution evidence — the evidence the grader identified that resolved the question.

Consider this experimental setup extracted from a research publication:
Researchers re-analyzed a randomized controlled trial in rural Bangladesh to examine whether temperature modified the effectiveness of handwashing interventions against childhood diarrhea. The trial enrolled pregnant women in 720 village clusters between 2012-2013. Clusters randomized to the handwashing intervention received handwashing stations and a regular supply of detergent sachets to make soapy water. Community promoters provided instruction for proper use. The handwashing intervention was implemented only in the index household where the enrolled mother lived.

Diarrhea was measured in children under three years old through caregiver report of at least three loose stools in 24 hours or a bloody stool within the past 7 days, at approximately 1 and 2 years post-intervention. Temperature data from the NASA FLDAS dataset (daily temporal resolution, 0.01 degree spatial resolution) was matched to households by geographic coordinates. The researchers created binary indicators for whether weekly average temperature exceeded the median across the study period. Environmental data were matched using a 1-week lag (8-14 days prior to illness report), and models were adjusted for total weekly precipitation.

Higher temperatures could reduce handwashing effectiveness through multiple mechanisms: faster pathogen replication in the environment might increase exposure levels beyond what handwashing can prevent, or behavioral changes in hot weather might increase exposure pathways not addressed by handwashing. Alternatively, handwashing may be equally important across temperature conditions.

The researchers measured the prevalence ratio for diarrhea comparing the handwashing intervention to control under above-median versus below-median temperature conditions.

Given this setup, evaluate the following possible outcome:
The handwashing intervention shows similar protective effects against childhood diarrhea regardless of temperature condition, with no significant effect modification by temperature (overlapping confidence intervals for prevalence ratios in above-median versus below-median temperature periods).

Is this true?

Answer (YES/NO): NO